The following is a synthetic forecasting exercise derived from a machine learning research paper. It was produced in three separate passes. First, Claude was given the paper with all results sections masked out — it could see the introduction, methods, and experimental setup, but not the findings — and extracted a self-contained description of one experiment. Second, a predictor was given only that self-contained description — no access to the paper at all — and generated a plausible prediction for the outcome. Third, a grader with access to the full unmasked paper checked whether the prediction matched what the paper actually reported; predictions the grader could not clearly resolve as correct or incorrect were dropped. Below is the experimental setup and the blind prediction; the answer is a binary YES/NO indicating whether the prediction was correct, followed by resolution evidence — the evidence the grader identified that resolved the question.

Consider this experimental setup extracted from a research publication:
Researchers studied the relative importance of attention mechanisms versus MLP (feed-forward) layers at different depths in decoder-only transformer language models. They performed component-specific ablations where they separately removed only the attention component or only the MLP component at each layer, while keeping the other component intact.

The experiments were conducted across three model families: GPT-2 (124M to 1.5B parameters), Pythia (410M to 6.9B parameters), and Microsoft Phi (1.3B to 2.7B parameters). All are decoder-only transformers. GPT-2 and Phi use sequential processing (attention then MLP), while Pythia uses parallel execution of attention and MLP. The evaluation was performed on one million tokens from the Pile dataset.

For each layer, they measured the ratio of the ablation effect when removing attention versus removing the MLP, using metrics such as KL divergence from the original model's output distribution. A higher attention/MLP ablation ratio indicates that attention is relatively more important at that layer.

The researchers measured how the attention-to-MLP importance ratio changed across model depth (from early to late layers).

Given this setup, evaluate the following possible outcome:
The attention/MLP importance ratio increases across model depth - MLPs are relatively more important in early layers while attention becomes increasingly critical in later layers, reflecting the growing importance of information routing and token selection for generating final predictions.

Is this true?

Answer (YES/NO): NO